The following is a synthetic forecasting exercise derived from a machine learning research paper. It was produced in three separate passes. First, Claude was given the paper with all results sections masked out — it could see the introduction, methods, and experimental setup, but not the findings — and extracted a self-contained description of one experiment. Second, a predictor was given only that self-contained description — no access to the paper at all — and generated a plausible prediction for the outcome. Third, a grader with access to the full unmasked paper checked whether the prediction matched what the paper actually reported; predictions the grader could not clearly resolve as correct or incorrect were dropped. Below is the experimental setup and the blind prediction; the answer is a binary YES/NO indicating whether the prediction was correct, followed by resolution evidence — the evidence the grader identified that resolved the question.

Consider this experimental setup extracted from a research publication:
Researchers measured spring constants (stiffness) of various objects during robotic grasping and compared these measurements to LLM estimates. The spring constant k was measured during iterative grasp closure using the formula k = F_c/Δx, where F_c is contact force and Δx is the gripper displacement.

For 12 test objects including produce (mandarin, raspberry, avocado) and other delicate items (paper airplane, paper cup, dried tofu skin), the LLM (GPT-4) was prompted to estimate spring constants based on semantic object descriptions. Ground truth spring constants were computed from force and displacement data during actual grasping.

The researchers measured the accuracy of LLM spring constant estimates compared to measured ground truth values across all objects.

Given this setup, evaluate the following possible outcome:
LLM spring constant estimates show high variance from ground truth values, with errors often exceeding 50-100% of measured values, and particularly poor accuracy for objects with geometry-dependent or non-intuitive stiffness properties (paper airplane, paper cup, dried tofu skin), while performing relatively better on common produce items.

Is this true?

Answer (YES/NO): NO